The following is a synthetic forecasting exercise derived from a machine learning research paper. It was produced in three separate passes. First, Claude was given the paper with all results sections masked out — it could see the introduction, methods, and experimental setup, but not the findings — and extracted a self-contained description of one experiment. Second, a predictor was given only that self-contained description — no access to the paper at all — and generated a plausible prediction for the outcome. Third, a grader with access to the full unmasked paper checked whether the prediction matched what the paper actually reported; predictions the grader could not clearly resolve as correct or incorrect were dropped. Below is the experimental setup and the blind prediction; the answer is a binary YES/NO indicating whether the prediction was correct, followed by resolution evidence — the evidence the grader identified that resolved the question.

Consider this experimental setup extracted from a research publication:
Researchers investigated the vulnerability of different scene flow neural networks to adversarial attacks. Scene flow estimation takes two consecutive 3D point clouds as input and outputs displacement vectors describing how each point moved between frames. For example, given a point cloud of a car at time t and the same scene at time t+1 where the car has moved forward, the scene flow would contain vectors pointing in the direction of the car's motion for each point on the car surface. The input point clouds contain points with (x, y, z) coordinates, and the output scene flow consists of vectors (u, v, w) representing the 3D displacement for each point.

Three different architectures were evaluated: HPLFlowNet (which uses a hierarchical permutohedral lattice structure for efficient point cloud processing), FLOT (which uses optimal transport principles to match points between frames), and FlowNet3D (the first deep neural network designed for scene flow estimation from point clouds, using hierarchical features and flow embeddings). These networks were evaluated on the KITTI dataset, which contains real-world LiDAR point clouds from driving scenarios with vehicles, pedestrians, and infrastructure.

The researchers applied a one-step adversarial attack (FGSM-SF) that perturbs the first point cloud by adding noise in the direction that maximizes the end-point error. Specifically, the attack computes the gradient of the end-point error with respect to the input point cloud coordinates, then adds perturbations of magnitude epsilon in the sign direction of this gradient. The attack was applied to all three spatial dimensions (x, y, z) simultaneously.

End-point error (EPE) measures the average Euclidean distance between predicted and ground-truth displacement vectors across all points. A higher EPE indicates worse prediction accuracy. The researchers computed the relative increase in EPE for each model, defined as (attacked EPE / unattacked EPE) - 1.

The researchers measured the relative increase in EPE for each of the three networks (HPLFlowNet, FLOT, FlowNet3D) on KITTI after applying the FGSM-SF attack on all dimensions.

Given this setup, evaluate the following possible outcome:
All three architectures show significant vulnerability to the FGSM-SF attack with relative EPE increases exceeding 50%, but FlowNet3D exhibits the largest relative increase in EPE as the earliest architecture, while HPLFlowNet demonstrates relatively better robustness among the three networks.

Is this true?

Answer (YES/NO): NO